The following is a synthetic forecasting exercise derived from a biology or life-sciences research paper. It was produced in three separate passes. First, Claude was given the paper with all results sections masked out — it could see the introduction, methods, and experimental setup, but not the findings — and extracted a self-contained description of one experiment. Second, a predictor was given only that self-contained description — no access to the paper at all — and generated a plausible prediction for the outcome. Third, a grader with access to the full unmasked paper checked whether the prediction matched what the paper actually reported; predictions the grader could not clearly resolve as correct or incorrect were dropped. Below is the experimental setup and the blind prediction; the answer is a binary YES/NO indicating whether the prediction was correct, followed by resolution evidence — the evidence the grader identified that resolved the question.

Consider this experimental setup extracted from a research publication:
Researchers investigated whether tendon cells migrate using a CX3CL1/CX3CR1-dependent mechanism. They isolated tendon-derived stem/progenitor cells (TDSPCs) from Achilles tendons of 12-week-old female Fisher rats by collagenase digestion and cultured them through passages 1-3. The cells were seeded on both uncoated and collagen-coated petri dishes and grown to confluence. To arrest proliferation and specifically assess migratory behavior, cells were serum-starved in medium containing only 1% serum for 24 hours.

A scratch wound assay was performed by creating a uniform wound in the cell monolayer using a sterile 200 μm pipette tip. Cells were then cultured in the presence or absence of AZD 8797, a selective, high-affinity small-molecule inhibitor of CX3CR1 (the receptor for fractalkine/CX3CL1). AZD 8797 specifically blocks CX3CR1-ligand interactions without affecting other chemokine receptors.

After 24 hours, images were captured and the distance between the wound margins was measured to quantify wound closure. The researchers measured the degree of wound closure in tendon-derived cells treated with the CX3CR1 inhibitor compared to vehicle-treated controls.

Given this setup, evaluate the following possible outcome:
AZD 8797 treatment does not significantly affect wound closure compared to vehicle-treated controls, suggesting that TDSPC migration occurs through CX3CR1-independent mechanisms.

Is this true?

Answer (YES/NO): NO